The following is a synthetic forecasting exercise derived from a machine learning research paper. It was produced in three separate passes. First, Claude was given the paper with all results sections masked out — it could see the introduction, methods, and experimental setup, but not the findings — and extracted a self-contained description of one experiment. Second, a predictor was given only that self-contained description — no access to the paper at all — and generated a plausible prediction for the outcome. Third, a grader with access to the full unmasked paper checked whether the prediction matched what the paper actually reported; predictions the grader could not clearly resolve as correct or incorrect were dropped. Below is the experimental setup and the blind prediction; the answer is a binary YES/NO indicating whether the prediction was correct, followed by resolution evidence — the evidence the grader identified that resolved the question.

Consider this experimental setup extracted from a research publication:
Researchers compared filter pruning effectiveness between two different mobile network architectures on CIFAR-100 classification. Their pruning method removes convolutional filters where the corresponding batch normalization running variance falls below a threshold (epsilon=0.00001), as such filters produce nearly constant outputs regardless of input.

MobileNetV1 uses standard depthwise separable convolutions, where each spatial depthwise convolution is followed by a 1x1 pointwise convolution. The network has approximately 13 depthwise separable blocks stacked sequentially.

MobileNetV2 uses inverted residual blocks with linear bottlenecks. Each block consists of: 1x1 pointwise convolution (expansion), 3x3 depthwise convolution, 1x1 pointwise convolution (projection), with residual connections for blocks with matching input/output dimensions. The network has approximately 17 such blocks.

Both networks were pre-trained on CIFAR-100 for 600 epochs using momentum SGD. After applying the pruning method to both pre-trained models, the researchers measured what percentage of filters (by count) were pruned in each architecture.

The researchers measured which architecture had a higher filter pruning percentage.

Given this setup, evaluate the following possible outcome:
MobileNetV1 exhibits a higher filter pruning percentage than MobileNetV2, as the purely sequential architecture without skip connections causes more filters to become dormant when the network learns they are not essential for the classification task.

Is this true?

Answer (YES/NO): NO